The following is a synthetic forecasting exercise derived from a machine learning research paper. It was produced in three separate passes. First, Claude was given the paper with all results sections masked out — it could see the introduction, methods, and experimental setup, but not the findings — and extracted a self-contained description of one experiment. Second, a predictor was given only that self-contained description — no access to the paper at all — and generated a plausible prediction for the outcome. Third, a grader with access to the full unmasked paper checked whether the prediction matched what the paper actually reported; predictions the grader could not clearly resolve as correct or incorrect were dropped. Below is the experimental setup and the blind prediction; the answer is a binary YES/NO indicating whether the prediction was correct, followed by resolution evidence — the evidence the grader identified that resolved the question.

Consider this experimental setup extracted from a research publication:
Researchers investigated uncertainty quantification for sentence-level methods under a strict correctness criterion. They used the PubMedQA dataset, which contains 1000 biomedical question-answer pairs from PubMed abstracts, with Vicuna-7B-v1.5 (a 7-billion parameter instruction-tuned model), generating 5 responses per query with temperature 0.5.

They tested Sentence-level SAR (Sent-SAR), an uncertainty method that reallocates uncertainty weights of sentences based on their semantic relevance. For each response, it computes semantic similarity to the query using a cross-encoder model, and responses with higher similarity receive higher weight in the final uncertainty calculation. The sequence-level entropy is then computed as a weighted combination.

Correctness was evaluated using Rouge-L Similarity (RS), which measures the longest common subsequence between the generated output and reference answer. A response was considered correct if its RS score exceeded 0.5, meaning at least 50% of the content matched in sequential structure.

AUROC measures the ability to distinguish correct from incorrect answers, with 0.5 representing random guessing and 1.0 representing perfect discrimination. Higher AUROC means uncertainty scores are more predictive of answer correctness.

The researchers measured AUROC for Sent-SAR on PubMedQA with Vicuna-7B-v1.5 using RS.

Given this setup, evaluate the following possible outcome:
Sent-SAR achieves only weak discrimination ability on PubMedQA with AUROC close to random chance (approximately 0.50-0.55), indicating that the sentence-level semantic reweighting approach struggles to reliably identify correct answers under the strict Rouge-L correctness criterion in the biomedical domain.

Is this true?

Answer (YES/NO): NO